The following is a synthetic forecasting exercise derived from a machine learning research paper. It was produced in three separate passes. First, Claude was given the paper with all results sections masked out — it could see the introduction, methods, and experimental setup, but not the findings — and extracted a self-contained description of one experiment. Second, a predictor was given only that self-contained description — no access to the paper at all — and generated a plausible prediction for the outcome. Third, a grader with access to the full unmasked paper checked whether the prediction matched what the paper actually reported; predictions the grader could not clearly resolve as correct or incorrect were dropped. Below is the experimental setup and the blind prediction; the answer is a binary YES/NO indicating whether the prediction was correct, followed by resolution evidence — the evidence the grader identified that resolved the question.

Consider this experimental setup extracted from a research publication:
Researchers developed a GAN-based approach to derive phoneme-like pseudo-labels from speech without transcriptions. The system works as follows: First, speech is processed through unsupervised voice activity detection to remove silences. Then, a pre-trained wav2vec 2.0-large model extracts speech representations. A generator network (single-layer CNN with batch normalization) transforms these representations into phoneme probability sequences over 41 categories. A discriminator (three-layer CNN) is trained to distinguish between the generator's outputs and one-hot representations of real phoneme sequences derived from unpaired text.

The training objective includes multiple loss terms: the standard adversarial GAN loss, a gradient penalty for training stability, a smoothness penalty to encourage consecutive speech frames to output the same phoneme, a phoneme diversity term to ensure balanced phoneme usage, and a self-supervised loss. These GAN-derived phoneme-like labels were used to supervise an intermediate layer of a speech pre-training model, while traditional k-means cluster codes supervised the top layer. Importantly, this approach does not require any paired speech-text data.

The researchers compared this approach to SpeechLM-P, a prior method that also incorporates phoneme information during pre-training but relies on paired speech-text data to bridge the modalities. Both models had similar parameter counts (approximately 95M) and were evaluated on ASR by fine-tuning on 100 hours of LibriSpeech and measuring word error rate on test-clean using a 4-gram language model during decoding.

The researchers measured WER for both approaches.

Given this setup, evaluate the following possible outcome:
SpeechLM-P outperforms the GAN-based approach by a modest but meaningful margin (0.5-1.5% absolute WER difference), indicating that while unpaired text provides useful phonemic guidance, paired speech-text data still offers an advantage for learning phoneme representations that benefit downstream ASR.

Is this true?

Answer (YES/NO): NO